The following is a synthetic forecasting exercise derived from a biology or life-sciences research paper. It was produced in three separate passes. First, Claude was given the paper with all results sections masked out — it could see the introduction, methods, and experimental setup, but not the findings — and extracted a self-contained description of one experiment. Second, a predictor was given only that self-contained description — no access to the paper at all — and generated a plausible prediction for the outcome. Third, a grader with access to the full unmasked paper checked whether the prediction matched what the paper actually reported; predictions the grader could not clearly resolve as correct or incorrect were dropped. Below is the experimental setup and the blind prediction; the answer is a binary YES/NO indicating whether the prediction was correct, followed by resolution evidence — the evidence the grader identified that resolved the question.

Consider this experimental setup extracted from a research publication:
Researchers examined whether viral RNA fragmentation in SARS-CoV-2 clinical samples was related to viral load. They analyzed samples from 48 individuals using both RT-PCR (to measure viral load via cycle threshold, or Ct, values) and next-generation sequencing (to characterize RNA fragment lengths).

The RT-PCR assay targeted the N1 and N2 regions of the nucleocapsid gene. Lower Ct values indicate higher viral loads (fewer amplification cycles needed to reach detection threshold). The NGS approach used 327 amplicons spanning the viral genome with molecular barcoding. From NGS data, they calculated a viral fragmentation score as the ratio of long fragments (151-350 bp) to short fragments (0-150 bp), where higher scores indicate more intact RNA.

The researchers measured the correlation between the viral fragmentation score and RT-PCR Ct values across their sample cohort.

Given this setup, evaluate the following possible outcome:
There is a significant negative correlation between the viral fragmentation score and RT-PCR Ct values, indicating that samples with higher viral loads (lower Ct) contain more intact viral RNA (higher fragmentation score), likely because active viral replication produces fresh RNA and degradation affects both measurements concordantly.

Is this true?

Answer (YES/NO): YES